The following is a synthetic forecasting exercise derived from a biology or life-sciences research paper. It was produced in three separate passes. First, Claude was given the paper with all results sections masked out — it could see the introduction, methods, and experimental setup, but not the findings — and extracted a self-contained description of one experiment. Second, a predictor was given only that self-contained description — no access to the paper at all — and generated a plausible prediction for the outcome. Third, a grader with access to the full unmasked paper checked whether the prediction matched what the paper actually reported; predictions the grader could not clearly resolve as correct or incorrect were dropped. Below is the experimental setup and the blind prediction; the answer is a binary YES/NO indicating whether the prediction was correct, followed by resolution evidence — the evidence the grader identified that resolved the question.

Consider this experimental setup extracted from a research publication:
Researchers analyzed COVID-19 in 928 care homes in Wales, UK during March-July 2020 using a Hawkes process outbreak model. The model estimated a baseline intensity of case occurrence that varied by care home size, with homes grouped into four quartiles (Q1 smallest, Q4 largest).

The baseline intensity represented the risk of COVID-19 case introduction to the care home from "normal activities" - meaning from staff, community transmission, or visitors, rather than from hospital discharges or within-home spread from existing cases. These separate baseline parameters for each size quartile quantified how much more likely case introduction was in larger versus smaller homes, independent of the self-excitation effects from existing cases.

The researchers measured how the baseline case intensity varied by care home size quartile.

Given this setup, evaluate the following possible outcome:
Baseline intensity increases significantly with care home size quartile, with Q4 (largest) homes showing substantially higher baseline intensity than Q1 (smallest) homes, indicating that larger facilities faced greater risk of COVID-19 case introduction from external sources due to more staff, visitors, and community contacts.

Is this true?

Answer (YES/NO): YES